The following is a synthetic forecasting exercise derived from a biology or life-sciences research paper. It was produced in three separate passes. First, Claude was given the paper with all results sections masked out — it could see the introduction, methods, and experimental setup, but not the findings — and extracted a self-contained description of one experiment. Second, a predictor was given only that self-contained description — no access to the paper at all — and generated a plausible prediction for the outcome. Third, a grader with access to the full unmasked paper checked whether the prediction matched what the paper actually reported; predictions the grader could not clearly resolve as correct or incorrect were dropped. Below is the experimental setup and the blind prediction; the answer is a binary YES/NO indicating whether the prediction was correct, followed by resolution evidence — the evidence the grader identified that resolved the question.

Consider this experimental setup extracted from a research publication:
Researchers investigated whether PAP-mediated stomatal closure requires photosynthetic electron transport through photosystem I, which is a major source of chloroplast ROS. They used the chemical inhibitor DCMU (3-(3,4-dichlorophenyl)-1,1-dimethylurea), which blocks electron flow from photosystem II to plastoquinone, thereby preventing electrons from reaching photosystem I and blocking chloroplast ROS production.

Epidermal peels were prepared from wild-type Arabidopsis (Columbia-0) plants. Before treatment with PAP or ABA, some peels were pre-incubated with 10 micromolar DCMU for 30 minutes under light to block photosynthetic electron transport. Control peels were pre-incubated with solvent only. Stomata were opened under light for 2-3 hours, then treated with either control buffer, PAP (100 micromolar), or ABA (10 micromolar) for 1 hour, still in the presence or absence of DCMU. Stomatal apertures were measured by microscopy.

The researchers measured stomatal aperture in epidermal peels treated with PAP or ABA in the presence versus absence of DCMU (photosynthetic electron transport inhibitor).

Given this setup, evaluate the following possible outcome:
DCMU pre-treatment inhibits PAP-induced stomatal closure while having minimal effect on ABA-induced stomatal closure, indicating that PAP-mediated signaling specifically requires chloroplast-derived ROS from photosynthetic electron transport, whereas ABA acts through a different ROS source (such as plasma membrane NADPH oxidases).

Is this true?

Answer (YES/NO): NO